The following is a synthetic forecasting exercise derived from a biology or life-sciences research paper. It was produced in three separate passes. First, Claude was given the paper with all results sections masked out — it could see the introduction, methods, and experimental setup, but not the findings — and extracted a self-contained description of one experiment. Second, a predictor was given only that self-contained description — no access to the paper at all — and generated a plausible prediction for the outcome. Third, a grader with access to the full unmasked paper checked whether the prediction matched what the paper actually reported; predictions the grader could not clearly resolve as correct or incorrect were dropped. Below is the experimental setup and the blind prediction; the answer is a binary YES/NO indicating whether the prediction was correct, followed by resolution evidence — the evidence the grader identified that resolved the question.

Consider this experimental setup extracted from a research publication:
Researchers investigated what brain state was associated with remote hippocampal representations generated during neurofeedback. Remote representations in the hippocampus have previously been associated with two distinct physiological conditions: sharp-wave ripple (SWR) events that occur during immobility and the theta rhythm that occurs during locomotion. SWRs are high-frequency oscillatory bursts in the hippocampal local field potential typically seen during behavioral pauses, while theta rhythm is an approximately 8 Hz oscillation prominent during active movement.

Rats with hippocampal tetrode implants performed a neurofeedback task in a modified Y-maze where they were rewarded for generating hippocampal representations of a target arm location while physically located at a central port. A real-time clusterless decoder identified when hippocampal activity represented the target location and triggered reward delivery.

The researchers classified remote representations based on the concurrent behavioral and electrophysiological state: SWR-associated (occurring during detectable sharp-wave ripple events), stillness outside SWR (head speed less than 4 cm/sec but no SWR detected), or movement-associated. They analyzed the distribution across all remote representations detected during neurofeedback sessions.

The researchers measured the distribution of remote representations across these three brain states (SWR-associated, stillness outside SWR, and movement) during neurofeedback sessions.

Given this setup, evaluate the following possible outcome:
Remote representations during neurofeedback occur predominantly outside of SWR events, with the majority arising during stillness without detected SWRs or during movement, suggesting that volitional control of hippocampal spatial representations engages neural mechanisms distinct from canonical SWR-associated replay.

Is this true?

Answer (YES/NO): YES